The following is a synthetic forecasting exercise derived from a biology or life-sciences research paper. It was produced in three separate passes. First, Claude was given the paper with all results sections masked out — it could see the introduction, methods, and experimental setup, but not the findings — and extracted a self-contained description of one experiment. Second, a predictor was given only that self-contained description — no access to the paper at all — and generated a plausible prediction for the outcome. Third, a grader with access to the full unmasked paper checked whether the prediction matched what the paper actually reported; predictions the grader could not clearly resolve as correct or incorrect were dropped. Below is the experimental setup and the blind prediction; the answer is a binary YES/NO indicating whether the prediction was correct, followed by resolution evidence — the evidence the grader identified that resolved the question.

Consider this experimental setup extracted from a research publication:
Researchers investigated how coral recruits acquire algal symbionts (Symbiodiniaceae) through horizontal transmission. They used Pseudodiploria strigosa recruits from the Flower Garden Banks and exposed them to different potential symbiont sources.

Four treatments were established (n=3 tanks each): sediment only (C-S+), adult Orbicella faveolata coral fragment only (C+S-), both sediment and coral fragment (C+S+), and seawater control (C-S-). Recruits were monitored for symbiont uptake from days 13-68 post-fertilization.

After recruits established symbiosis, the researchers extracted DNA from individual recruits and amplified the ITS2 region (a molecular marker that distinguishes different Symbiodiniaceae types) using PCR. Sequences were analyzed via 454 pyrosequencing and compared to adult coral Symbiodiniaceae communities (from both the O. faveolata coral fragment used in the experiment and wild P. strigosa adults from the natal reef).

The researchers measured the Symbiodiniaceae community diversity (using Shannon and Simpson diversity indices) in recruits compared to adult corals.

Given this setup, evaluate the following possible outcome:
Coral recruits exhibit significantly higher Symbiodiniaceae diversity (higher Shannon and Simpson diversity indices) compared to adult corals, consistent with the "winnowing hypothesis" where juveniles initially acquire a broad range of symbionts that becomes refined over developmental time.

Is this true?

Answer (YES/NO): YES